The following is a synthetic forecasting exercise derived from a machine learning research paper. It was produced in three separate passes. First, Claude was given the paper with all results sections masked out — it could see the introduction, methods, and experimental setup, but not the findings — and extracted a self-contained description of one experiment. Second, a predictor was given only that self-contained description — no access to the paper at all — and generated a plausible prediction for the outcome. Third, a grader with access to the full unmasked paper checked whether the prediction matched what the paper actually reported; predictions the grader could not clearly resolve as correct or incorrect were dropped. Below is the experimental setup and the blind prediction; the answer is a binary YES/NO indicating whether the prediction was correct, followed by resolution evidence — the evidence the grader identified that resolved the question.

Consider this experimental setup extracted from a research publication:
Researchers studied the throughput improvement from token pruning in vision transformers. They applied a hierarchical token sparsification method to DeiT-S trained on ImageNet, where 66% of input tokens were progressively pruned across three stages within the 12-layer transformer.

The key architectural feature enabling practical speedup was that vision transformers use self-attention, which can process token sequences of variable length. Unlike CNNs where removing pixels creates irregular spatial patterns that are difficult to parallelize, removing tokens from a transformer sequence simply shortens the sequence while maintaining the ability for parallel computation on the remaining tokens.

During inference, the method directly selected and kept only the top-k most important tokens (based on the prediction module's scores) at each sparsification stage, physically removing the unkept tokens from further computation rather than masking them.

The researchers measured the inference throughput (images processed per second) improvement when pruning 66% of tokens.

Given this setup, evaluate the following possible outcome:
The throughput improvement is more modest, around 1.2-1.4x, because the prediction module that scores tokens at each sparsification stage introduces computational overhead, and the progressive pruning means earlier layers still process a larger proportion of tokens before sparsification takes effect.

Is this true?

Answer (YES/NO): NO